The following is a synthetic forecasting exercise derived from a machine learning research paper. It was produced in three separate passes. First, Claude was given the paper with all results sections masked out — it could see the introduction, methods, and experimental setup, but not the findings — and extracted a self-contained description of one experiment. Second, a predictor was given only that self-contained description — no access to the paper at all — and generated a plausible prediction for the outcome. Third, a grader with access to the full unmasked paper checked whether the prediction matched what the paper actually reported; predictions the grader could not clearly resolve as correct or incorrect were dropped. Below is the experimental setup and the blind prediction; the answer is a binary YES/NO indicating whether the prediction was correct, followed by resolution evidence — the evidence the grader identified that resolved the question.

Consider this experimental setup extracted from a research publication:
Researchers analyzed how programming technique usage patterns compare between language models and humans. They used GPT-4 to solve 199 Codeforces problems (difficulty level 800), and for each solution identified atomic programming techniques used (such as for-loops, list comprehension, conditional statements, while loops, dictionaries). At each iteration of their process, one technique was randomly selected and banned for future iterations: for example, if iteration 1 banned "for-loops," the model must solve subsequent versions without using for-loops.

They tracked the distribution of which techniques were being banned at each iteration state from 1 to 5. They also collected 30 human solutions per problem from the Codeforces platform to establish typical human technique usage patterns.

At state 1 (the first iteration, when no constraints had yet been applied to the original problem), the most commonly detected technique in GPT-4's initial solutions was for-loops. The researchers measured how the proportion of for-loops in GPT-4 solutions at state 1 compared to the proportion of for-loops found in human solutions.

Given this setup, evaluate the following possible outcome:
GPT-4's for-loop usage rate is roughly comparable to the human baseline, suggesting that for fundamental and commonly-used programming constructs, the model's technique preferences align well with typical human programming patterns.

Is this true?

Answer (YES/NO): YES